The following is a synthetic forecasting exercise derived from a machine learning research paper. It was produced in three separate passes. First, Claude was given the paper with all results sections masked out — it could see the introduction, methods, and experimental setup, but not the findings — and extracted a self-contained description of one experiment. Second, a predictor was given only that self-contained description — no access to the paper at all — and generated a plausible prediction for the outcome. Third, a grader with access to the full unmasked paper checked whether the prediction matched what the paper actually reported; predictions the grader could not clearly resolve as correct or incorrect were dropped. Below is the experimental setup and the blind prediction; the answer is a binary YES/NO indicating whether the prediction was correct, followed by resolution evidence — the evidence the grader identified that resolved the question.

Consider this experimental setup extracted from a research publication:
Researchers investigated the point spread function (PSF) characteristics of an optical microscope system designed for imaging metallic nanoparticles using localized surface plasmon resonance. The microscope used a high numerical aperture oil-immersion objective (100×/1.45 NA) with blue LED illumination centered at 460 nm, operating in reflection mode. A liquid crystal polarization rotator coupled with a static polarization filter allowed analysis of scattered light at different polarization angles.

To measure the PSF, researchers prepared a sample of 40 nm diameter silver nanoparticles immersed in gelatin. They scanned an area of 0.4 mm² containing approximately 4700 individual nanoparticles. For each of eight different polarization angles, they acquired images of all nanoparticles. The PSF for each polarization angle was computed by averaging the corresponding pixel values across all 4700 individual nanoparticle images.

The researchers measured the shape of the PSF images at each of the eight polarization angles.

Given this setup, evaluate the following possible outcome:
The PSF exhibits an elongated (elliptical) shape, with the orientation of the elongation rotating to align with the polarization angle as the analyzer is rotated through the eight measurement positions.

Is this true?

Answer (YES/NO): YES